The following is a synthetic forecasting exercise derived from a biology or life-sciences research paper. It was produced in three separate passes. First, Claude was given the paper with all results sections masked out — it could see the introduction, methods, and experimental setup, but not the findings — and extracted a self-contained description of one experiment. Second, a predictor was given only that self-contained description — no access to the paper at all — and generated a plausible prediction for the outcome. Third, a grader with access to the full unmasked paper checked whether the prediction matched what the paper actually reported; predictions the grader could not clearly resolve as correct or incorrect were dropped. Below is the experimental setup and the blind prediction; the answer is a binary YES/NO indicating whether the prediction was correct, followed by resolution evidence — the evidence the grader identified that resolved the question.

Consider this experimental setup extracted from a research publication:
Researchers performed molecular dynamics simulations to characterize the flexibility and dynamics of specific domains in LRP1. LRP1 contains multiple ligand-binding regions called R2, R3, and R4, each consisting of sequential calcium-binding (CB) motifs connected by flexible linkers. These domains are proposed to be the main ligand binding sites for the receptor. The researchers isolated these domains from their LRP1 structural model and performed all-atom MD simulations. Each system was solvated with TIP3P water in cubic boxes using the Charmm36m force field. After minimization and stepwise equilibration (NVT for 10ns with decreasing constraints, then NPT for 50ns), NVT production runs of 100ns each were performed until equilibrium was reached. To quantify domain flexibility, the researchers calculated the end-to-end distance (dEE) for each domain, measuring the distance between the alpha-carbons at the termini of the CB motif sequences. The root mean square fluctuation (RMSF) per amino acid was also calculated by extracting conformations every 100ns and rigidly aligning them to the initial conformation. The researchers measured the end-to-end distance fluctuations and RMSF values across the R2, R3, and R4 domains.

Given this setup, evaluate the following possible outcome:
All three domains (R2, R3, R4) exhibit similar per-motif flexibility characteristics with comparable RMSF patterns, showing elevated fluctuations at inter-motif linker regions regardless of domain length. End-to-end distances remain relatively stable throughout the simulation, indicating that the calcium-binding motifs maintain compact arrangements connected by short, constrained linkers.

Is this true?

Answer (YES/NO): NO